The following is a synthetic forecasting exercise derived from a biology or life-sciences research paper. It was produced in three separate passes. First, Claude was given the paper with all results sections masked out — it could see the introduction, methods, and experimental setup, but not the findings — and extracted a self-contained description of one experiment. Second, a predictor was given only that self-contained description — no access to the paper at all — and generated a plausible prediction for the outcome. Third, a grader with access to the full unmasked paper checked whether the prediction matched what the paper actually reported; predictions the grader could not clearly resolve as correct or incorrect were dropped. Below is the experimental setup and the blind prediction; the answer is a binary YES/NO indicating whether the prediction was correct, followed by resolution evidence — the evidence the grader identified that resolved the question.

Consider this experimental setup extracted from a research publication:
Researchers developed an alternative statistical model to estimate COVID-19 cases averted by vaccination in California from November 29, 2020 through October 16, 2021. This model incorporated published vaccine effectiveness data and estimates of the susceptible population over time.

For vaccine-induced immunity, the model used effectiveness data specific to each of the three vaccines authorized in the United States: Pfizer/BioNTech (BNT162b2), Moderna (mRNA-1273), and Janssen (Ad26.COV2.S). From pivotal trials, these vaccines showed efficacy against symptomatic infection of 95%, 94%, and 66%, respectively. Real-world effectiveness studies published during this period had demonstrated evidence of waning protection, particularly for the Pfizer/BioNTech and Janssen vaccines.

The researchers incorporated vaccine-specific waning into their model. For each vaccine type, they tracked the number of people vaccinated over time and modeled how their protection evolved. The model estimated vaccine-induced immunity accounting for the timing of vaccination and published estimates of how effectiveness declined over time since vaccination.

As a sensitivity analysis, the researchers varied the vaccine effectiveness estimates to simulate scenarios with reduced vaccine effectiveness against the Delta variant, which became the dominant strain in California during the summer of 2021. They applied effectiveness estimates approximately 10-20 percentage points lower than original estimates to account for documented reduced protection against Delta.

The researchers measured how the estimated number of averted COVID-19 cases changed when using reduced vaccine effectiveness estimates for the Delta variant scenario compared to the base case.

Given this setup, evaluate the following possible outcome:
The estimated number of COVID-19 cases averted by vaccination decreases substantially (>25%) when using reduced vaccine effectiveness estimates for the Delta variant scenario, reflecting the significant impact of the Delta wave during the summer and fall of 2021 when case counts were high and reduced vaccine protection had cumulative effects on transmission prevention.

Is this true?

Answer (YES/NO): NO